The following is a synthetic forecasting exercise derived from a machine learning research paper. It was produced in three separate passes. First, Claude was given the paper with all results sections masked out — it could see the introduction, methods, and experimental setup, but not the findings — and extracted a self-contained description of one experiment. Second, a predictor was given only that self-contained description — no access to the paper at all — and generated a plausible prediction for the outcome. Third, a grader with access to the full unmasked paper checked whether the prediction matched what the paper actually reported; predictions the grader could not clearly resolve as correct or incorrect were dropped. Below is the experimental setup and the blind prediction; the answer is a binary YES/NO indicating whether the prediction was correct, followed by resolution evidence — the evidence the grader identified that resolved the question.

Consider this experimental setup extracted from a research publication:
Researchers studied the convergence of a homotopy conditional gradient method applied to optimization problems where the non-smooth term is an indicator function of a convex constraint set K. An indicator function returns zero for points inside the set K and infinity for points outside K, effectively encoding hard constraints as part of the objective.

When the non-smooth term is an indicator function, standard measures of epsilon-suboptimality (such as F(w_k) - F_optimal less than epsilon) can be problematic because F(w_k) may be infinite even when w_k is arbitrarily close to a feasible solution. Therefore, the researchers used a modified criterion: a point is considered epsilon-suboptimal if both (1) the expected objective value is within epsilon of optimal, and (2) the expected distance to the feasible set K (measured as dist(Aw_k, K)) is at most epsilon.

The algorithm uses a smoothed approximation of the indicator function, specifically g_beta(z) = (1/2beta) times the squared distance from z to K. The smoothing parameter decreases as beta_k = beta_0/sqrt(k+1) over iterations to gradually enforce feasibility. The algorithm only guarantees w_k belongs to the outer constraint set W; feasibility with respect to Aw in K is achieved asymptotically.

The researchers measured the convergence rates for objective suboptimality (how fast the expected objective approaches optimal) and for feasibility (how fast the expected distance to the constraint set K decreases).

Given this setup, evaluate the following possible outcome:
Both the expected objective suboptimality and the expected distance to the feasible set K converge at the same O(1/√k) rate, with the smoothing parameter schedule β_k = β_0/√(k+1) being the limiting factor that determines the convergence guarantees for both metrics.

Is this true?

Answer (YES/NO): YES